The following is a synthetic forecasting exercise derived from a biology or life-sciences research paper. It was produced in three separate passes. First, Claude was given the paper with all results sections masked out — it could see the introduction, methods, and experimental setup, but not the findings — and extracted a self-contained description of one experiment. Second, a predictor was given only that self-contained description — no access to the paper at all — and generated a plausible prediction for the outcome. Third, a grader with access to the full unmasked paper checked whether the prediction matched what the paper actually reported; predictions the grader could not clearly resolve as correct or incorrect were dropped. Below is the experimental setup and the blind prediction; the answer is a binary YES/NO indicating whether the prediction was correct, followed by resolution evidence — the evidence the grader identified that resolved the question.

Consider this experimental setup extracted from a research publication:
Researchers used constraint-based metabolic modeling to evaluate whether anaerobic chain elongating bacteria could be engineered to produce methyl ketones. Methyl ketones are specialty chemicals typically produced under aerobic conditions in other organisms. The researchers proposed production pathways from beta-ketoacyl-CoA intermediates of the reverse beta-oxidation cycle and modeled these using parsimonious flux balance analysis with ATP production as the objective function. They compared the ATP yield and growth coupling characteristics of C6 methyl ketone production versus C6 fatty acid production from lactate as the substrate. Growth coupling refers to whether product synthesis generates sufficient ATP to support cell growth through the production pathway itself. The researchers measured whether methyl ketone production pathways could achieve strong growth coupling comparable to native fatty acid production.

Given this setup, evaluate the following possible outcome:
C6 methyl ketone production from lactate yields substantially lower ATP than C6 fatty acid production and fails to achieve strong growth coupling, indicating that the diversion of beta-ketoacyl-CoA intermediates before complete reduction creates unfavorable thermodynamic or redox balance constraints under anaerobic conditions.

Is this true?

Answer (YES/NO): YES